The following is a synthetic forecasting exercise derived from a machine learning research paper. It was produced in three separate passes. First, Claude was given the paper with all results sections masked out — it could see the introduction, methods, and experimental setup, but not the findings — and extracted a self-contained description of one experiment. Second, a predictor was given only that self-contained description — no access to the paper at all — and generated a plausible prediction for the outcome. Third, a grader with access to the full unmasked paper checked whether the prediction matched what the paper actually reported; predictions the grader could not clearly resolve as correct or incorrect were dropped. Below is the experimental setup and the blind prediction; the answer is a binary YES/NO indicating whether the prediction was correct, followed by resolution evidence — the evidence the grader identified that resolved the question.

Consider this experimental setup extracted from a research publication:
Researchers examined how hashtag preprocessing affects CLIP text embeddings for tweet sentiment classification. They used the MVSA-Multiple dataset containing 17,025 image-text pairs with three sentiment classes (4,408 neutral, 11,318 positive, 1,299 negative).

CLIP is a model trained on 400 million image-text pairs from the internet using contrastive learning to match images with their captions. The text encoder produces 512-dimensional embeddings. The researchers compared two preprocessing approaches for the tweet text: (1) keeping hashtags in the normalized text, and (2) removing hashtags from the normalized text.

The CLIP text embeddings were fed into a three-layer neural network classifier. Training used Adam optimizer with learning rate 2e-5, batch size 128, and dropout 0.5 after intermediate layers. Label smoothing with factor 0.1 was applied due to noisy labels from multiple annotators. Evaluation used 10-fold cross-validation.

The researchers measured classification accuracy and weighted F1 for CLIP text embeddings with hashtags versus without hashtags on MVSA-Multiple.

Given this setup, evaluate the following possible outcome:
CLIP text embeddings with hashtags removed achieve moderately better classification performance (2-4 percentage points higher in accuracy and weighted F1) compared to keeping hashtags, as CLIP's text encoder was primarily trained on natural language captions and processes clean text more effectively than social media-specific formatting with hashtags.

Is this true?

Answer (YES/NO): NO